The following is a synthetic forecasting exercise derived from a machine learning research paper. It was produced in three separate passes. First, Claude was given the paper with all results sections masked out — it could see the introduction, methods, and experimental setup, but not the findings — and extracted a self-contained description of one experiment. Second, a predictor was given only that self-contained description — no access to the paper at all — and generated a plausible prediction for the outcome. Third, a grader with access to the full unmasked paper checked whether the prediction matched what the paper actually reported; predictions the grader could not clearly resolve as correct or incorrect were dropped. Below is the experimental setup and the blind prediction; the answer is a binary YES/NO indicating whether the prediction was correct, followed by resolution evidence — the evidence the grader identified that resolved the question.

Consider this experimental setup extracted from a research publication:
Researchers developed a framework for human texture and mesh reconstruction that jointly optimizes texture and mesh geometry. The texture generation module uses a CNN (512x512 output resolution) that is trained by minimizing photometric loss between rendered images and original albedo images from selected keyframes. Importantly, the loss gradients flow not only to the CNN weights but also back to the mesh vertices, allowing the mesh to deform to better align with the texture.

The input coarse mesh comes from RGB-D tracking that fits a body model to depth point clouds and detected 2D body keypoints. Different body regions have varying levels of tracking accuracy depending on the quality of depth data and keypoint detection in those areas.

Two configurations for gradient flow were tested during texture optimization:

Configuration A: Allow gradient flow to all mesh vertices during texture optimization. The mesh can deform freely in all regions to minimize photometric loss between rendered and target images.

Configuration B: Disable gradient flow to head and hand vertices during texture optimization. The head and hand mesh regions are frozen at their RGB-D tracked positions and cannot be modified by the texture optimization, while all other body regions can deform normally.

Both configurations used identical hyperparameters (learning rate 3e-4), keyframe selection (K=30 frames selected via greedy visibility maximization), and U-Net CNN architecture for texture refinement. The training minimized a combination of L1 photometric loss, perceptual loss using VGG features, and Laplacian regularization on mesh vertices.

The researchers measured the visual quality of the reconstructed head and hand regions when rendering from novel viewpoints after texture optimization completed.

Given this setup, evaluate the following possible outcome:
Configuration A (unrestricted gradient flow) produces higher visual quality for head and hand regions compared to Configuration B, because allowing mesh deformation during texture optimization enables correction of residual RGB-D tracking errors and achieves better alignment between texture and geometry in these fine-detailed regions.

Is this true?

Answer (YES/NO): NO